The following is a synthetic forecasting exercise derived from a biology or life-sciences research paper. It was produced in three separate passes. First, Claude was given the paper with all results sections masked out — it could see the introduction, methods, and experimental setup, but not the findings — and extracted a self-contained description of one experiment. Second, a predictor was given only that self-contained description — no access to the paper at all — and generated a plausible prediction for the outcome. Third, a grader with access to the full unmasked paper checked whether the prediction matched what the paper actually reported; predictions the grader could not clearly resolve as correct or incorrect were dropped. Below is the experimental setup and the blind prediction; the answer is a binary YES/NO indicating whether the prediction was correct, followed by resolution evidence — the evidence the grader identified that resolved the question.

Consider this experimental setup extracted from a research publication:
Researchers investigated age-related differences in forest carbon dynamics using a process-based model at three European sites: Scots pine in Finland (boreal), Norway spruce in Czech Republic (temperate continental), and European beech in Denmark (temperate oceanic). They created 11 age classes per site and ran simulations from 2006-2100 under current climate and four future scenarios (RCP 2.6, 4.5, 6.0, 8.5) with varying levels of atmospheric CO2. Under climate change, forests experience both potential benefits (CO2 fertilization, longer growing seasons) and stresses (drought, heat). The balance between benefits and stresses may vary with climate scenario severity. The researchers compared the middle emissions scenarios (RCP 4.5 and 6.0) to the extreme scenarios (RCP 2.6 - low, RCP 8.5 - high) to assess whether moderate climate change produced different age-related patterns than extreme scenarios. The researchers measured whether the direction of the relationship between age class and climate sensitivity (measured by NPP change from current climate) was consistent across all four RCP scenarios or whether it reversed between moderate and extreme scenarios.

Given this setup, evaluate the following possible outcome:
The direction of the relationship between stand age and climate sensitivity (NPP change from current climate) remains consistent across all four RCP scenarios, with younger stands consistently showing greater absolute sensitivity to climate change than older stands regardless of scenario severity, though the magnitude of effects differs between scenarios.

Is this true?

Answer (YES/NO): NO